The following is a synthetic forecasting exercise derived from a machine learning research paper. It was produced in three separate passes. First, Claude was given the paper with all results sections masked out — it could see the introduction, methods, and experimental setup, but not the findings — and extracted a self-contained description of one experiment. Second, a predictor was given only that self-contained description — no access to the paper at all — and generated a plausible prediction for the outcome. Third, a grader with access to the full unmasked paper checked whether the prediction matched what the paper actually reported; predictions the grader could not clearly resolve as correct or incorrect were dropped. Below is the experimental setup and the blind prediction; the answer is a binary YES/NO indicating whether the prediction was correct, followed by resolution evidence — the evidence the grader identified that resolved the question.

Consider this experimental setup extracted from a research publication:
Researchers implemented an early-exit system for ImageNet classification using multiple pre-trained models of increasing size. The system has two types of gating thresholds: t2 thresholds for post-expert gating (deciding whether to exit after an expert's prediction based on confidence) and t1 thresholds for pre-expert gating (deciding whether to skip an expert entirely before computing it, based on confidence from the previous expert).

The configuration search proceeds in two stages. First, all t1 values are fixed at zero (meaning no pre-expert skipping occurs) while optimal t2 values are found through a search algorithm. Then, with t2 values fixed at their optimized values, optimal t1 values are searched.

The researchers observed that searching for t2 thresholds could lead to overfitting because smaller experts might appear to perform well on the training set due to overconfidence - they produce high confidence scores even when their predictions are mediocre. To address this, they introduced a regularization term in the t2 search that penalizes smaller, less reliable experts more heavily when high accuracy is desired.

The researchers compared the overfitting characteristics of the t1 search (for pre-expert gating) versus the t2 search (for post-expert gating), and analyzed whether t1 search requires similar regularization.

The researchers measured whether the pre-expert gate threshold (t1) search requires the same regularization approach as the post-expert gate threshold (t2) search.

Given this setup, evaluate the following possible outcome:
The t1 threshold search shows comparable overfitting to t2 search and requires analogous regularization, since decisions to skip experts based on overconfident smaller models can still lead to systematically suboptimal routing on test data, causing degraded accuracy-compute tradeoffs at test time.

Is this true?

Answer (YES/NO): NO